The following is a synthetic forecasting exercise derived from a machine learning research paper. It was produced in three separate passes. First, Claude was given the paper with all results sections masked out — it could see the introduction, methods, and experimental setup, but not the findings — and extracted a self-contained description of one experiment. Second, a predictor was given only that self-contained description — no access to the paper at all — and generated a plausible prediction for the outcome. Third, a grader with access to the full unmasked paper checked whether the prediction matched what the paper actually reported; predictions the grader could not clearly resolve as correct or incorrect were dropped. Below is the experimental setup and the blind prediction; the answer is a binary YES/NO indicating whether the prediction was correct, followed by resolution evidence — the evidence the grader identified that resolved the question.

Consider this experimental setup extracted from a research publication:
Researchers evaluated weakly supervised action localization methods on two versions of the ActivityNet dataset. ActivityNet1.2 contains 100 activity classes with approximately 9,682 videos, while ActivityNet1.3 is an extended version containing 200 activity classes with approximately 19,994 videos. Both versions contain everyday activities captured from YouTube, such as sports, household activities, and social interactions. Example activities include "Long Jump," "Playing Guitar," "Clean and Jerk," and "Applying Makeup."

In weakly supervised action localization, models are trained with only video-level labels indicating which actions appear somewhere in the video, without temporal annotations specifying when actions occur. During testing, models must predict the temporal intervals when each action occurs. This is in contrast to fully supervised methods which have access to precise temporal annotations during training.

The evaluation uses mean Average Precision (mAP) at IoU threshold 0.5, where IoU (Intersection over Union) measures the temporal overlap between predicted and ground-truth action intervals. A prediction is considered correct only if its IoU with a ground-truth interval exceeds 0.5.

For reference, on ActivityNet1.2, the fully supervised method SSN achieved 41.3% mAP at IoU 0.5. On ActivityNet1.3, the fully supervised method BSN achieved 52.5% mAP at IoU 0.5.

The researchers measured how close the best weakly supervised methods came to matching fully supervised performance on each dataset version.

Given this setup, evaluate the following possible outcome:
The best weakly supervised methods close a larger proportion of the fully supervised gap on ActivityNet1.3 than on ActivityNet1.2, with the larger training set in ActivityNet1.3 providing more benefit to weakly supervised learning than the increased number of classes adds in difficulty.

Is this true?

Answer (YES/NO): NO